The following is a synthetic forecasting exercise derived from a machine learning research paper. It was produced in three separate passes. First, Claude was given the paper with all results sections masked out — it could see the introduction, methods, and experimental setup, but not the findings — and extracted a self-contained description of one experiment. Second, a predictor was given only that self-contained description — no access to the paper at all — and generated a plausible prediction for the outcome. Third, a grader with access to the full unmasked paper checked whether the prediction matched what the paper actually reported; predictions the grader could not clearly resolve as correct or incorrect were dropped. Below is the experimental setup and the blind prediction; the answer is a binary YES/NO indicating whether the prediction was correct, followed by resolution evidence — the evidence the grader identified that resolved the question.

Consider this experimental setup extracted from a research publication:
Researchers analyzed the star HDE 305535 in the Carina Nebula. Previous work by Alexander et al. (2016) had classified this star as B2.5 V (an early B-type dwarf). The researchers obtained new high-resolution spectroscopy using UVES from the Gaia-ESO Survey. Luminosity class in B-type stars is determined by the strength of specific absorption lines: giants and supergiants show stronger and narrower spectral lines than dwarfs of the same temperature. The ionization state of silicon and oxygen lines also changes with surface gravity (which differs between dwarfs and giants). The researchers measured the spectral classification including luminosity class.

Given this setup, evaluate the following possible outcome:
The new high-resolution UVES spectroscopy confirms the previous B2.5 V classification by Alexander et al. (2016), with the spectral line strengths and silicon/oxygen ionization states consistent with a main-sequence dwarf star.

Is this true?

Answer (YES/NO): NO